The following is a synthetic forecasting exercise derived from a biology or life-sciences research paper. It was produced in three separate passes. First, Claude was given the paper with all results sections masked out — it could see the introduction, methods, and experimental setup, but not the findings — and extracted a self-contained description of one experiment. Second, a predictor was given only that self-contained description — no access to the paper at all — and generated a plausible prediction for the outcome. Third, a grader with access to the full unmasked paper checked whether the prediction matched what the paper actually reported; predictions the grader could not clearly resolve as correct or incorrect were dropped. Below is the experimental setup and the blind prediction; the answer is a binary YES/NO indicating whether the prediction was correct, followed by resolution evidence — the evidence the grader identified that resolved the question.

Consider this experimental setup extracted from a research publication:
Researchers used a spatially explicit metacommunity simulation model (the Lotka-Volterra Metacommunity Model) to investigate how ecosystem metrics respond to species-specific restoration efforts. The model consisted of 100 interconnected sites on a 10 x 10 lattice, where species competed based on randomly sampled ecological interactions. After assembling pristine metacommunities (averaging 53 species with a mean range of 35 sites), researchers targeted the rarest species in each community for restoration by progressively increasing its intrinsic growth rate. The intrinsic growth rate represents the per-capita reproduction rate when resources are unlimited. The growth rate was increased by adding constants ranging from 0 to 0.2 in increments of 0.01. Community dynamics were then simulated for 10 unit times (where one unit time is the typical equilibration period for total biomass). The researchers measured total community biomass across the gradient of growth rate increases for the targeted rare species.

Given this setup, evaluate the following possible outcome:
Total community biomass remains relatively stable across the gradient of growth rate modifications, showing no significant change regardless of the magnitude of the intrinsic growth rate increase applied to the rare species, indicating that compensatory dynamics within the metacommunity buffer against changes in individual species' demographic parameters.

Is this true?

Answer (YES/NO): NO